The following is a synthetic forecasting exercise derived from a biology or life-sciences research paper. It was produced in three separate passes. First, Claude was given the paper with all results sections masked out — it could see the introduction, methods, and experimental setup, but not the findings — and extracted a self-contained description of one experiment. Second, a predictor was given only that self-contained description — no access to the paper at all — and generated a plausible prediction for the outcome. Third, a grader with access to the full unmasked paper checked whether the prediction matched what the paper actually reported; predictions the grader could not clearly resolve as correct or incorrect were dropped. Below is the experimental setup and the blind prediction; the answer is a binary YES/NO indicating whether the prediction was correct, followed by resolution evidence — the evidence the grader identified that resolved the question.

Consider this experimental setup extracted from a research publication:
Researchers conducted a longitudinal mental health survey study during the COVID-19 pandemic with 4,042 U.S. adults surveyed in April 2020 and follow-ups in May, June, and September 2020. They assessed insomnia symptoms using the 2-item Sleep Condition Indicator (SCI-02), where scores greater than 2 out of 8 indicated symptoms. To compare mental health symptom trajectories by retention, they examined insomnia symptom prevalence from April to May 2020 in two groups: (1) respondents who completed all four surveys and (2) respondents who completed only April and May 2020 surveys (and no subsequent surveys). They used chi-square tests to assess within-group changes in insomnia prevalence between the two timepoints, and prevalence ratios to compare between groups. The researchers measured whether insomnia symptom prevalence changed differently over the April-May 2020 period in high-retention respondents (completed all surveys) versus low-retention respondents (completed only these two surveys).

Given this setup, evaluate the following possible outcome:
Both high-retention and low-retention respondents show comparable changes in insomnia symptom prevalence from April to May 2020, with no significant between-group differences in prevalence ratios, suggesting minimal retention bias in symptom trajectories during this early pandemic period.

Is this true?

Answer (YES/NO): YES